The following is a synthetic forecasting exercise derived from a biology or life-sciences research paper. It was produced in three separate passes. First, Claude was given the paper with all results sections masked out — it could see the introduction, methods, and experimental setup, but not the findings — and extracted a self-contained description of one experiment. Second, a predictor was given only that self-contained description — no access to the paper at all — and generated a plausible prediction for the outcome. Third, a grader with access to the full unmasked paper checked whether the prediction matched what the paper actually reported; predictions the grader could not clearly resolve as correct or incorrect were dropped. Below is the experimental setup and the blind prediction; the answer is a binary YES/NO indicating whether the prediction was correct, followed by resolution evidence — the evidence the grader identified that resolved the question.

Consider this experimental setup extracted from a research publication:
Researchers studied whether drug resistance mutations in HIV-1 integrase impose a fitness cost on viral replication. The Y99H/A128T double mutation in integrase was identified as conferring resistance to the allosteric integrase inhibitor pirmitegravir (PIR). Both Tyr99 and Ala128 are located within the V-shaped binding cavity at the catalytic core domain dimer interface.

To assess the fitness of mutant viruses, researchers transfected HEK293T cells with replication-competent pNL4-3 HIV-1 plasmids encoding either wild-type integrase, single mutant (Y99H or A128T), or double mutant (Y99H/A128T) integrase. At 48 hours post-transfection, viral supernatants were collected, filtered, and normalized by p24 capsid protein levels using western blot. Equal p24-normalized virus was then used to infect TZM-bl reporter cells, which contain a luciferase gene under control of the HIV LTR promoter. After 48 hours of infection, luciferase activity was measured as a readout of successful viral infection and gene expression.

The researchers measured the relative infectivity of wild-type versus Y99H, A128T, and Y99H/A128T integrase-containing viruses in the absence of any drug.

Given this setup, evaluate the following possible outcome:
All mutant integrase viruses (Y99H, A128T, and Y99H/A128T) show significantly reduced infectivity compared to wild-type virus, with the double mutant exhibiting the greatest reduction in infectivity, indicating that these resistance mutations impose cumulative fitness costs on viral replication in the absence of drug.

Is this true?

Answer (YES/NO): YES